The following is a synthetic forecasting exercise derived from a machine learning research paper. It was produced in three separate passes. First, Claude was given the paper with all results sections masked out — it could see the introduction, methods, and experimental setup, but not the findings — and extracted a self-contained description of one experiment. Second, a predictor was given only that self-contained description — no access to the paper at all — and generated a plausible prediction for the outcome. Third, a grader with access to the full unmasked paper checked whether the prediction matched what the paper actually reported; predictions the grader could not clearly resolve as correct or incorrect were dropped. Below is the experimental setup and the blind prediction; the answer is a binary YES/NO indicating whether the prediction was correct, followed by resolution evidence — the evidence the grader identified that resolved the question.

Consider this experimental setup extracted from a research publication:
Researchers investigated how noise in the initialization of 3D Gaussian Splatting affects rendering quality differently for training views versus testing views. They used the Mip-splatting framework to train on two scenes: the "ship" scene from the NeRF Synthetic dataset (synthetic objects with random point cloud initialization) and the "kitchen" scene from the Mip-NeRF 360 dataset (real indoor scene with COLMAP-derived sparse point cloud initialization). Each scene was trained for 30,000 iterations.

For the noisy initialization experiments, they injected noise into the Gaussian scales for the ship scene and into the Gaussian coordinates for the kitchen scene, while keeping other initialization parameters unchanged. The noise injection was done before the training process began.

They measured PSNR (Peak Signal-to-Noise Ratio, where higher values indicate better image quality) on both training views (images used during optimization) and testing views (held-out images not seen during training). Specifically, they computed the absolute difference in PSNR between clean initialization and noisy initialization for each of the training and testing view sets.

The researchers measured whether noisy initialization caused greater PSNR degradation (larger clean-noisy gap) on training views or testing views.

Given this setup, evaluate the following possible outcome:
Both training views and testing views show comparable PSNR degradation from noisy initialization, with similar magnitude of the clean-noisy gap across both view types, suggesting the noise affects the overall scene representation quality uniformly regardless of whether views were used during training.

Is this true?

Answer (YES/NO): NO